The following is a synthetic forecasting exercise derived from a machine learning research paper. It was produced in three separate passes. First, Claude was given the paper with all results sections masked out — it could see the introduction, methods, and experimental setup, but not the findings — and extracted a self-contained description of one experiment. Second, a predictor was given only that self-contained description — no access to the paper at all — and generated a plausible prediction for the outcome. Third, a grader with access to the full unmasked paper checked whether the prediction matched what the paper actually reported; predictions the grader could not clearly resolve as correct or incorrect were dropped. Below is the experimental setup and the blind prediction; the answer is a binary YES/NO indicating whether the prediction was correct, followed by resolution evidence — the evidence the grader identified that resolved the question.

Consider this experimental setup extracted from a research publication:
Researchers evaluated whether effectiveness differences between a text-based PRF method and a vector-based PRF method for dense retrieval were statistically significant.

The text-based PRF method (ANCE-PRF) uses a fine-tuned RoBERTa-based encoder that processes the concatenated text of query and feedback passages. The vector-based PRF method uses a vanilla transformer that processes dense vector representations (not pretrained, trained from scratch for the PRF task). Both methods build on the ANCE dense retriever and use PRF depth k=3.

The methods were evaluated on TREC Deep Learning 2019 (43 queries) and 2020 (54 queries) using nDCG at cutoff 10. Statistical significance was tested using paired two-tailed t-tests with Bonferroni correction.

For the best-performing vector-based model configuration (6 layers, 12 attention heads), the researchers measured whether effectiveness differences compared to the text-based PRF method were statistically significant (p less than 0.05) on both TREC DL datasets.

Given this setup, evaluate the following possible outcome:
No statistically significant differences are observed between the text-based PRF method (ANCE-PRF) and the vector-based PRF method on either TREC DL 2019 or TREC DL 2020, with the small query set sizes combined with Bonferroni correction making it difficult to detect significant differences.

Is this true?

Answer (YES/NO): NO